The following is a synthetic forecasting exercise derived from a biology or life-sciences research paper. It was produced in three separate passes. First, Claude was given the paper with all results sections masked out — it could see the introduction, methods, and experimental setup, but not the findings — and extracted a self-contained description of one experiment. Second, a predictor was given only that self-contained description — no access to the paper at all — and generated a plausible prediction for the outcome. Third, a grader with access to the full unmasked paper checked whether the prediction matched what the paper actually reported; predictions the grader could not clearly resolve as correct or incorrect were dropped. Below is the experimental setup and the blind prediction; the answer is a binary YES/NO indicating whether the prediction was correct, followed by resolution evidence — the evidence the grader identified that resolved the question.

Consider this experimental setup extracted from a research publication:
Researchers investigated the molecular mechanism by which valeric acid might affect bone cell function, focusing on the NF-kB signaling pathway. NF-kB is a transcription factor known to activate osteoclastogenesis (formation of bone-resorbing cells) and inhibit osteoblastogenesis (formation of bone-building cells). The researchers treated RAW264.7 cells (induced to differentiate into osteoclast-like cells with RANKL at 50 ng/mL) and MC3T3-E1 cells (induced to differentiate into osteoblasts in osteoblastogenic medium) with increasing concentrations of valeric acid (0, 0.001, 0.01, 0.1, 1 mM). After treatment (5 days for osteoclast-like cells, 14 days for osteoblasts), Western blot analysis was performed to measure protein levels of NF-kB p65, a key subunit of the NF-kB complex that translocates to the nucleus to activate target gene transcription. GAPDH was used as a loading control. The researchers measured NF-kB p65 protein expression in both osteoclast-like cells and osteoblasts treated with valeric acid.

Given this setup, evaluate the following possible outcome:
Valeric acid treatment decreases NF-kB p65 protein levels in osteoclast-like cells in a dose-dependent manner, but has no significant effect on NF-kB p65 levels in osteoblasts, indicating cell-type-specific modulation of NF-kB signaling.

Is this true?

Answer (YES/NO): NO